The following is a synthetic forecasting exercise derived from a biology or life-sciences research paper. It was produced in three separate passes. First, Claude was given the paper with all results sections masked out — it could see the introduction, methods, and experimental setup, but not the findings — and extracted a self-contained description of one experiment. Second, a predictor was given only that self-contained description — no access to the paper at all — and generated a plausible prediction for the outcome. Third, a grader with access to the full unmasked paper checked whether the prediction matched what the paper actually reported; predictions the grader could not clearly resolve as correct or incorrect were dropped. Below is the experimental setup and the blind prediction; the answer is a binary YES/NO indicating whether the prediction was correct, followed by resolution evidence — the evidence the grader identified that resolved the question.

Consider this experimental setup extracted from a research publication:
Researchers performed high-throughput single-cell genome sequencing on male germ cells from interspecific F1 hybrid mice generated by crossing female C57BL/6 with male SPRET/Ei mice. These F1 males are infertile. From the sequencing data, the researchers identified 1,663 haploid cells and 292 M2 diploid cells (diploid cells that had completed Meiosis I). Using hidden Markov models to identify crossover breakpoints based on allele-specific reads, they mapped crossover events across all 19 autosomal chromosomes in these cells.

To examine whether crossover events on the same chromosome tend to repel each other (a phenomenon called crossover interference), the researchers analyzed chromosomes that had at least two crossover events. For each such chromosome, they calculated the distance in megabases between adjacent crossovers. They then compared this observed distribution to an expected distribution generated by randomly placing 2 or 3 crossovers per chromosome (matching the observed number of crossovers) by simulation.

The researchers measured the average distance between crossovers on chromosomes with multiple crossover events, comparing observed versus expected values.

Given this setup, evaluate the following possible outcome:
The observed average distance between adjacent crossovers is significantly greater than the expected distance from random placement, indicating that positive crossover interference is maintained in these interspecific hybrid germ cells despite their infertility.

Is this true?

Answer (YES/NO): YES